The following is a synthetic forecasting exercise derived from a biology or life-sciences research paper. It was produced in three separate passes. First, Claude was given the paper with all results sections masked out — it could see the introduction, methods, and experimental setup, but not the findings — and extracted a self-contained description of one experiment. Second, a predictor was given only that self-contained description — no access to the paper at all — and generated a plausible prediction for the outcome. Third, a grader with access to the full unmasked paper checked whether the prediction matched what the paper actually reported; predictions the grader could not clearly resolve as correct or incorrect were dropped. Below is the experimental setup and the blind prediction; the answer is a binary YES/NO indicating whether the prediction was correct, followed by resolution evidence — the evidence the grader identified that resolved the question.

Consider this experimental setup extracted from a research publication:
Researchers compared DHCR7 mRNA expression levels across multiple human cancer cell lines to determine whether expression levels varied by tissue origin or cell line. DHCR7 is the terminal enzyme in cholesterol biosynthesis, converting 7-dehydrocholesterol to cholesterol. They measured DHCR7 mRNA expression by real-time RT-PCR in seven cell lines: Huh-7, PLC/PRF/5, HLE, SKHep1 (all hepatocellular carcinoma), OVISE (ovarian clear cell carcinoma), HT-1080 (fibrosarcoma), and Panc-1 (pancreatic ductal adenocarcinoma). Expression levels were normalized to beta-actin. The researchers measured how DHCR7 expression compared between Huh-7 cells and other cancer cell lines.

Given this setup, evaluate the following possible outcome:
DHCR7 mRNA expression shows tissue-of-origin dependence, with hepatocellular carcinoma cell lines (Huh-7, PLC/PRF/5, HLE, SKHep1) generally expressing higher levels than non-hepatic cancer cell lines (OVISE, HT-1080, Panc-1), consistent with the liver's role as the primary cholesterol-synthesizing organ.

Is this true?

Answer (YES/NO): NO